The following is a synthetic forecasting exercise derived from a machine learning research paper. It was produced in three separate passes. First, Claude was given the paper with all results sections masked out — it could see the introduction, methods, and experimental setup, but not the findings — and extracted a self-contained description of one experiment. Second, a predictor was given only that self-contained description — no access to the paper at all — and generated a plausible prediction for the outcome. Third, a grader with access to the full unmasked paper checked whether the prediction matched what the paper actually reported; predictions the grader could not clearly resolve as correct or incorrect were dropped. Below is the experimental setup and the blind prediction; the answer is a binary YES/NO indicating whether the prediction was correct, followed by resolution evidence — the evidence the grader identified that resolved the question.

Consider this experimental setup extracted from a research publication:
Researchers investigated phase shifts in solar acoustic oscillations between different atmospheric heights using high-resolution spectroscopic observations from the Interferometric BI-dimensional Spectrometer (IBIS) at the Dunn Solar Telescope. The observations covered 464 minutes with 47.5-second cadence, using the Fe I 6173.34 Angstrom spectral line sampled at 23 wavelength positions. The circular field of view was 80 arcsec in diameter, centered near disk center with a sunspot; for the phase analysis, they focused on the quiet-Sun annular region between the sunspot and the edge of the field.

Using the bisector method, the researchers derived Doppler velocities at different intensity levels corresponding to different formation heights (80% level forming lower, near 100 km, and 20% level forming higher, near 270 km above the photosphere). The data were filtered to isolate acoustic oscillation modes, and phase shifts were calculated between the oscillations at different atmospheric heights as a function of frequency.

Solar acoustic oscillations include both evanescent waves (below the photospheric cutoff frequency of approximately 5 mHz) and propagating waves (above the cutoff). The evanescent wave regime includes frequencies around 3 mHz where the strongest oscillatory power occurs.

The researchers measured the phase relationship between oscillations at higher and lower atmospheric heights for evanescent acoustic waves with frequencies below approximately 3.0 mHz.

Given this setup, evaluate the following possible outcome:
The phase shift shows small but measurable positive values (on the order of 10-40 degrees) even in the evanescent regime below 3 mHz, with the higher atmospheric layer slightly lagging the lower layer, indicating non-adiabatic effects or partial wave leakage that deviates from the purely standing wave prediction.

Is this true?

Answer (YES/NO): NO